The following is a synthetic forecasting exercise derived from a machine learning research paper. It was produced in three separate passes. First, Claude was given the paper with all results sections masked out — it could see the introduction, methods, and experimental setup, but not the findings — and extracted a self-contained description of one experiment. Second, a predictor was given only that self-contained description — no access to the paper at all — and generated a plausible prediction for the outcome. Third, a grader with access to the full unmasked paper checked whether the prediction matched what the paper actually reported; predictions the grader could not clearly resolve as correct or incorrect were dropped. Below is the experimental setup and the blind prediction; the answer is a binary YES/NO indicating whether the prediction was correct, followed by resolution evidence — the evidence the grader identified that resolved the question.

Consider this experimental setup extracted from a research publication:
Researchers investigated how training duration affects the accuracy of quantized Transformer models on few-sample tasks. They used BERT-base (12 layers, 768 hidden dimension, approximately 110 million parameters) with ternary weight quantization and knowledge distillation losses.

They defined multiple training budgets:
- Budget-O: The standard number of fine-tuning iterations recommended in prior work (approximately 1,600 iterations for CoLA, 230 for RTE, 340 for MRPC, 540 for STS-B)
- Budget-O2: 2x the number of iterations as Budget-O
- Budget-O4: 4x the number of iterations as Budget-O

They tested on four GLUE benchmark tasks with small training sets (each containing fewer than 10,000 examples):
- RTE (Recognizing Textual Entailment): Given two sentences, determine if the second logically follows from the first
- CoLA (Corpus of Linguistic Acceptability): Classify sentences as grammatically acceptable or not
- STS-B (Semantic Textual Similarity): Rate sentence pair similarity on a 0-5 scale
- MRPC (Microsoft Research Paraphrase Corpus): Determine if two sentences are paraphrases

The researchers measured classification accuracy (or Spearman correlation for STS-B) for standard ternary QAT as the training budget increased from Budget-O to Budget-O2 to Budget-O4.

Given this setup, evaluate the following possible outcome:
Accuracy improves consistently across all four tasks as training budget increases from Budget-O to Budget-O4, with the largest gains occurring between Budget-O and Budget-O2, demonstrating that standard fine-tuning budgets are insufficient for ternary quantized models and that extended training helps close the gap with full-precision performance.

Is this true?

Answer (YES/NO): NO